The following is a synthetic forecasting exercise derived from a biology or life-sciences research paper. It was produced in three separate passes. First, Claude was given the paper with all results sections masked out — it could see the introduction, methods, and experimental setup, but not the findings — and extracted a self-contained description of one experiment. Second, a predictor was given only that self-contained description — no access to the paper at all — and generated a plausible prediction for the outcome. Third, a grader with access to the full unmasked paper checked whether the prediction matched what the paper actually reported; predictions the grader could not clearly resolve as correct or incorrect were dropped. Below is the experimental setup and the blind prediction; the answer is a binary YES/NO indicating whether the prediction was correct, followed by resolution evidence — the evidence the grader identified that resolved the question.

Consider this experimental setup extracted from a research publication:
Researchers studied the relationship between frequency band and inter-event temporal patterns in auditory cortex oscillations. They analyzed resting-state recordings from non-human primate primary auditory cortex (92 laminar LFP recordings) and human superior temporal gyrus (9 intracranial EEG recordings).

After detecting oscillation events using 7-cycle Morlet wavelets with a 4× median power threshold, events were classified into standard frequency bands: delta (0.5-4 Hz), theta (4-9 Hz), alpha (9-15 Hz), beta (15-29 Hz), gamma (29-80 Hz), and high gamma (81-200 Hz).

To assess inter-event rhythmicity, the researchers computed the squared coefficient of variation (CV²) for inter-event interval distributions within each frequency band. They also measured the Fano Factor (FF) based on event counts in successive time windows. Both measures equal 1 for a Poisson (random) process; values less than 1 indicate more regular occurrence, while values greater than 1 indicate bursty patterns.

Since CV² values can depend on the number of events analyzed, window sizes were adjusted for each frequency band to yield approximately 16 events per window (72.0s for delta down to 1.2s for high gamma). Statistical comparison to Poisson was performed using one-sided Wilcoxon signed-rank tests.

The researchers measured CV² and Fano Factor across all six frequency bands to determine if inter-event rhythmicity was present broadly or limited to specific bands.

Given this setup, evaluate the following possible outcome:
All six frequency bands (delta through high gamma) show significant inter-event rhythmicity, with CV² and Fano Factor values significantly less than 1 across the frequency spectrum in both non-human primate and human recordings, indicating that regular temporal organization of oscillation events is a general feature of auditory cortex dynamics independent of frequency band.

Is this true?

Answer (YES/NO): YES